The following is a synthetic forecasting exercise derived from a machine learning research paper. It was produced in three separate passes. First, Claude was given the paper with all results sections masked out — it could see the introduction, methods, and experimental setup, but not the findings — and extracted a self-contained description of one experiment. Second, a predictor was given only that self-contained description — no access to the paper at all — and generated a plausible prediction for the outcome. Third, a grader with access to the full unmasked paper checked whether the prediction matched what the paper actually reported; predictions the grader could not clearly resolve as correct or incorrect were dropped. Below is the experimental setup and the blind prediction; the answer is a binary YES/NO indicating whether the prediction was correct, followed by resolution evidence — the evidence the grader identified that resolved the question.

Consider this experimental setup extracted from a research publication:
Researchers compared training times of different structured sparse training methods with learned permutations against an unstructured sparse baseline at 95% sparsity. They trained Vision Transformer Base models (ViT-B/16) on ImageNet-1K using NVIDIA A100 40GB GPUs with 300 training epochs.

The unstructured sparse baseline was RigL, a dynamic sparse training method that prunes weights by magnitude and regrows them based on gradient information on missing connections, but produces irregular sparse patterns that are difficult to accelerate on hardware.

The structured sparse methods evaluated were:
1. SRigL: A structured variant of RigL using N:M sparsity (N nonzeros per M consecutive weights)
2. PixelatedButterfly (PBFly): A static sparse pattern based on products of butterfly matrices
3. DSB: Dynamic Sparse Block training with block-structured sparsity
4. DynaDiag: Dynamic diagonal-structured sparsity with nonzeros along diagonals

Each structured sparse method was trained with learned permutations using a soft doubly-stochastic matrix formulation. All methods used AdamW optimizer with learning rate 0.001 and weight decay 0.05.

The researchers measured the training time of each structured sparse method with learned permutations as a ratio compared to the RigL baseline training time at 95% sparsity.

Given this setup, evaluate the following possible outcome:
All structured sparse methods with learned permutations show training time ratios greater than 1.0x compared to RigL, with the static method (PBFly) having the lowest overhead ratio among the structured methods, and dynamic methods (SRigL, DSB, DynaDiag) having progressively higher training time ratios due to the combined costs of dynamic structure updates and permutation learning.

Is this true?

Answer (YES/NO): NO